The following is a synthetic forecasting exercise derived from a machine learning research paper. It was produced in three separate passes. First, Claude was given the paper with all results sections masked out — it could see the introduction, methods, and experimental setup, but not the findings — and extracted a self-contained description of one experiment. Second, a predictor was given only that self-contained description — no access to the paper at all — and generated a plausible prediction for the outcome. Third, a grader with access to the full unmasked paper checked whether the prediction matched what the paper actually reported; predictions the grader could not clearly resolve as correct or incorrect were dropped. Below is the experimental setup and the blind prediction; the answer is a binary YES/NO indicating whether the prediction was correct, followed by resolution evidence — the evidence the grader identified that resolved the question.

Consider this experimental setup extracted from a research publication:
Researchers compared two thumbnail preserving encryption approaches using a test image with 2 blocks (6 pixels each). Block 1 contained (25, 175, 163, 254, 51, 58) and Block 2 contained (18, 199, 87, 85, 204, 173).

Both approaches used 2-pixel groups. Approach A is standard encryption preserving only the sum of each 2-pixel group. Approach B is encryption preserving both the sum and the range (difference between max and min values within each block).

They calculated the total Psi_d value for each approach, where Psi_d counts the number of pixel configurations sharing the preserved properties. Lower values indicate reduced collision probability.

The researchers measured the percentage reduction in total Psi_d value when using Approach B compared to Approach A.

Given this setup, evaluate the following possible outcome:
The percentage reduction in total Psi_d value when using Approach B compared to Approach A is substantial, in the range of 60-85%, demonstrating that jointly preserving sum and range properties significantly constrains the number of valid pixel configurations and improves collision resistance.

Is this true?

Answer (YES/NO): NO